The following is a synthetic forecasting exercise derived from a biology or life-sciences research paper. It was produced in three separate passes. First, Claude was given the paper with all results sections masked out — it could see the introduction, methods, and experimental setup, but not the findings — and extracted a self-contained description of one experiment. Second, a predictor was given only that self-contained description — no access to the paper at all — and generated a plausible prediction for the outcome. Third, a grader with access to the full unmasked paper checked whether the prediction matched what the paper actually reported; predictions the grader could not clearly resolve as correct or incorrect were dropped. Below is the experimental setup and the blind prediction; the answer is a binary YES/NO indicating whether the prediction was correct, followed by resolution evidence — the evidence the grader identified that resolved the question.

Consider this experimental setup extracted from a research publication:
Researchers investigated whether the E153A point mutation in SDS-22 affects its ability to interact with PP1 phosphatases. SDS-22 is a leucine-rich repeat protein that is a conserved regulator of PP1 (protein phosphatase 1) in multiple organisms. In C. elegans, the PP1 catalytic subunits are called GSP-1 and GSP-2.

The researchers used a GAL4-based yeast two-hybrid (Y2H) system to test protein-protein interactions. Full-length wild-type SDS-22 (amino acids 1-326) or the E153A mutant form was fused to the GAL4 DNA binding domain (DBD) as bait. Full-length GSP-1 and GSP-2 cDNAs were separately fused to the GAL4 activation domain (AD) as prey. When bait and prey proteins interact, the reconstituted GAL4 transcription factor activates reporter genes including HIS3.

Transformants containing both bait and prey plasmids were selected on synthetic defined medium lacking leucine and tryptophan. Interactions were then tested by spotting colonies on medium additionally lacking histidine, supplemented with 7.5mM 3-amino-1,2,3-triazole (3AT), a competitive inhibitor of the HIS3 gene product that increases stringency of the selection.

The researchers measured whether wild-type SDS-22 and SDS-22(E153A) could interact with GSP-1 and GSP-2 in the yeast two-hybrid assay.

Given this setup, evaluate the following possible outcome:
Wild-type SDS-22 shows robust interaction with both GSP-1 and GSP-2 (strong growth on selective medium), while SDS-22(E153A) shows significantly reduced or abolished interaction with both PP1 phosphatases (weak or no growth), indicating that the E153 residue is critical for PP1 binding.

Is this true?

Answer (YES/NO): YES